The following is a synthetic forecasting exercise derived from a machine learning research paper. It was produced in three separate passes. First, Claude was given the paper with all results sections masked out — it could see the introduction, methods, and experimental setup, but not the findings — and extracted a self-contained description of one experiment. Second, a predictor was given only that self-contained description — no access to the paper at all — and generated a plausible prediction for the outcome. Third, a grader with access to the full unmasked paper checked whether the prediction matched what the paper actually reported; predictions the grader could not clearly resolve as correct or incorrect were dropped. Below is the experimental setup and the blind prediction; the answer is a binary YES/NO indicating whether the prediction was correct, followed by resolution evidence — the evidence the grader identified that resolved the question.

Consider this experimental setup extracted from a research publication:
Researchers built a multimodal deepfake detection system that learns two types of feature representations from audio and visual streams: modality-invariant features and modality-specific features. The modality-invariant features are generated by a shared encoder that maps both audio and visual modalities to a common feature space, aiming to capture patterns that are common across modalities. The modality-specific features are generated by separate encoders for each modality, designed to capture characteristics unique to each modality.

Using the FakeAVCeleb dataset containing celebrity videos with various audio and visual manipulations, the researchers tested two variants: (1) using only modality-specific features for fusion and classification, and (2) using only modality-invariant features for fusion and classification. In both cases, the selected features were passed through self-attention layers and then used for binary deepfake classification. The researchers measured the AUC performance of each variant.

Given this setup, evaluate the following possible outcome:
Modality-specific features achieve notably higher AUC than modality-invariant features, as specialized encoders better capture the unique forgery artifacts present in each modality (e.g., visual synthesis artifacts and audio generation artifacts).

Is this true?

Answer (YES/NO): NO